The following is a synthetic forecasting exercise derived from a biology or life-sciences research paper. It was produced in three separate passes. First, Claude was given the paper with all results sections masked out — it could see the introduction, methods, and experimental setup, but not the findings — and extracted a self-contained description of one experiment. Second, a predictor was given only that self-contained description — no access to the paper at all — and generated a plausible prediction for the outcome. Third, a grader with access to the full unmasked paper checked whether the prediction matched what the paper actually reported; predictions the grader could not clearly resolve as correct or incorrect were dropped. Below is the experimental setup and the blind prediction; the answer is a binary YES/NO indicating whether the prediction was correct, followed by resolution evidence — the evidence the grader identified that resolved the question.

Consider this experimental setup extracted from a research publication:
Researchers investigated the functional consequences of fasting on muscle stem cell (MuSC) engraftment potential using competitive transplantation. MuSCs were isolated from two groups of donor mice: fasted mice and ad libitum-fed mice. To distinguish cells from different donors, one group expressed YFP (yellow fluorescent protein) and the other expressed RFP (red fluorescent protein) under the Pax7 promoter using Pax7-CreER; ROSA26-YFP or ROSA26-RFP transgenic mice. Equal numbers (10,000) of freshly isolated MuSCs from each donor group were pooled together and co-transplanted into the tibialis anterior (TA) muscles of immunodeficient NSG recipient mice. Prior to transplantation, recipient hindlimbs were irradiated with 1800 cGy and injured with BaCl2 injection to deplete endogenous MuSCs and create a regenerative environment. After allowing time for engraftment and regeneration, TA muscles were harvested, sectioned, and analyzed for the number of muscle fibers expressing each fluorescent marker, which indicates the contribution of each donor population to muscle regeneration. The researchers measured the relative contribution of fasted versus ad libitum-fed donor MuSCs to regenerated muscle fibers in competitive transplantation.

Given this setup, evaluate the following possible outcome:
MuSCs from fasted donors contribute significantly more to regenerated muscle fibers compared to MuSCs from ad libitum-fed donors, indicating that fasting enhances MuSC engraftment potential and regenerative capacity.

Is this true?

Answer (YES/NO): YES